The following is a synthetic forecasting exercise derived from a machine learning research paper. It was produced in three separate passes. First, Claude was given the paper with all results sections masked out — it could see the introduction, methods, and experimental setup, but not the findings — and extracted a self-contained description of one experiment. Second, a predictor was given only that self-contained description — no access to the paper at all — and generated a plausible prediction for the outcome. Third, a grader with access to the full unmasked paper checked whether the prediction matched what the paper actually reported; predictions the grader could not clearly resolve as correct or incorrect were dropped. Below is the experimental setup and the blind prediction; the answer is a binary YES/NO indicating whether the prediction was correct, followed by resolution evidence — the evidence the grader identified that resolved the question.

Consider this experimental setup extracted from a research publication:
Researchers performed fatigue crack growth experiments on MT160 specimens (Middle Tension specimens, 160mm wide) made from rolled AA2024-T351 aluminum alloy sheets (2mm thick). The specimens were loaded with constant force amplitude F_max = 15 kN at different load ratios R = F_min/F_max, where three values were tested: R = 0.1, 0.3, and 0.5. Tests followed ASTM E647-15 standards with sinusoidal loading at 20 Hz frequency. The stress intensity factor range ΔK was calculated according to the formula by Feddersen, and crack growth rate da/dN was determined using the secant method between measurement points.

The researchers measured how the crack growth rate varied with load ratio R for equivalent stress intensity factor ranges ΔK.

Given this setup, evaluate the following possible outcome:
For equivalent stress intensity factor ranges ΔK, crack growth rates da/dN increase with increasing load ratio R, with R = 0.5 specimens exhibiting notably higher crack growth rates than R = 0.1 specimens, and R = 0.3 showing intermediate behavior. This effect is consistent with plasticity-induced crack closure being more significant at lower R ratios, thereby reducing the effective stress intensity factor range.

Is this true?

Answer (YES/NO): NO